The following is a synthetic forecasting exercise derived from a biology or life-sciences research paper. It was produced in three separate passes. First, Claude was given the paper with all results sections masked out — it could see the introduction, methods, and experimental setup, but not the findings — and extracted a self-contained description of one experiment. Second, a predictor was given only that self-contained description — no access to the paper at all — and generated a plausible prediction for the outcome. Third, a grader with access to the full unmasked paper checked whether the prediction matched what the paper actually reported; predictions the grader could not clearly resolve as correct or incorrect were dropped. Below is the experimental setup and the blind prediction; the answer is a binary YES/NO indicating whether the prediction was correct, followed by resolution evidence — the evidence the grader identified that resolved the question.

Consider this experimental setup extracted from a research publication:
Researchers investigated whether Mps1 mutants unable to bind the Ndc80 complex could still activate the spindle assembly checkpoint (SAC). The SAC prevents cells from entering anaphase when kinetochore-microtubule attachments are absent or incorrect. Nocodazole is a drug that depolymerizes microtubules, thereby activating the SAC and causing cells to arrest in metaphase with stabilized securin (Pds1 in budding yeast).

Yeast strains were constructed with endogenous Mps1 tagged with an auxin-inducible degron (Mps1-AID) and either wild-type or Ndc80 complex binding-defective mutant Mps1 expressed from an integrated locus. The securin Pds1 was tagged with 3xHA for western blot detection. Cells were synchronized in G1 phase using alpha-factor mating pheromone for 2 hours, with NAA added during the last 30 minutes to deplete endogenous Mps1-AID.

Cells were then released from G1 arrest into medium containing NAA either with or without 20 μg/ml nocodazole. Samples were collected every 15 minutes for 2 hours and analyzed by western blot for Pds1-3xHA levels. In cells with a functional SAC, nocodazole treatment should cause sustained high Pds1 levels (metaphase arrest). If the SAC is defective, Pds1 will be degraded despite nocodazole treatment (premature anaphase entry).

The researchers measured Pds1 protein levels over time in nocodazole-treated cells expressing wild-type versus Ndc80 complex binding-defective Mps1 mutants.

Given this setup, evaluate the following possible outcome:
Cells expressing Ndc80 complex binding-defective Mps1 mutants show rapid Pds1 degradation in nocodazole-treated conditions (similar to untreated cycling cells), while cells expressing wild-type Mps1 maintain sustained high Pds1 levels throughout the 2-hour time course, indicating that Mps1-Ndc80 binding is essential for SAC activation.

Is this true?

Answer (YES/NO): YES